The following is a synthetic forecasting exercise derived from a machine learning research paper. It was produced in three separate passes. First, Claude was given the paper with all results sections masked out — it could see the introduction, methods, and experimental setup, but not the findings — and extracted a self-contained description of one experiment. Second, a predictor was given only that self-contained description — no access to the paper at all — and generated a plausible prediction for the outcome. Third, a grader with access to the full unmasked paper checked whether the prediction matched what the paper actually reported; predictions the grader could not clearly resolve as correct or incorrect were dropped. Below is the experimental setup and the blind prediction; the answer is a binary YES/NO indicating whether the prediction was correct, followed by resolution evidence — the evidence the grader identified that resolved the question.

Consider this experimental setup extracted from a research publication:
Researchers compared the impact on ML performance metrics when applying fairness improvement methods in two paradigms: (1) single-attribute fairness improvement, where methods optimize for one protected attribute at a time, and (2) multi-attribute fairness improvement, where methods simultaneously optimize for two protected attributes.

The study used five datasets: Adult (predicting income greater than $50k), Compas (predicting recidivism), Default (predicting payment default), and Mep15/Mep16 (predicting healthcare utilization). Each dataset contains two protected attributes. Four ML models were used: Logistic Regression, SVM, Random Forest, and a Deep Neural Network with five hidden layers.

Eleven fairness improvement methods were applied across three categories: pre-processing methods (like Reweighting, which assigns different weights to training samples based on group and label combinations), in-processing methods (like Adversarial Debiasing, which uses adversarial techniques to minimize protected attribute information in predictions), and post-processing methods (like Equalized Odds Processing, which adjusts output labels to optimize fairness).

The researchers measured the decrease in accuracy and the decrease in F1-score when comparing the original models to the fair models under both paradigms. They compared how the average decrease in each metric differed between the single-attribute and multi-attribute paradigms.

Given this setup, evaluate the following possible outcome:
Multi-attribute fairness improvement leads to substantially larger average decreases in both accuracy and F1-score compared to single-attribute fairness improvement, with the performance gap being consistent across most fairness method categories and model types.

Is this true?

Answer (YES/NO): NO